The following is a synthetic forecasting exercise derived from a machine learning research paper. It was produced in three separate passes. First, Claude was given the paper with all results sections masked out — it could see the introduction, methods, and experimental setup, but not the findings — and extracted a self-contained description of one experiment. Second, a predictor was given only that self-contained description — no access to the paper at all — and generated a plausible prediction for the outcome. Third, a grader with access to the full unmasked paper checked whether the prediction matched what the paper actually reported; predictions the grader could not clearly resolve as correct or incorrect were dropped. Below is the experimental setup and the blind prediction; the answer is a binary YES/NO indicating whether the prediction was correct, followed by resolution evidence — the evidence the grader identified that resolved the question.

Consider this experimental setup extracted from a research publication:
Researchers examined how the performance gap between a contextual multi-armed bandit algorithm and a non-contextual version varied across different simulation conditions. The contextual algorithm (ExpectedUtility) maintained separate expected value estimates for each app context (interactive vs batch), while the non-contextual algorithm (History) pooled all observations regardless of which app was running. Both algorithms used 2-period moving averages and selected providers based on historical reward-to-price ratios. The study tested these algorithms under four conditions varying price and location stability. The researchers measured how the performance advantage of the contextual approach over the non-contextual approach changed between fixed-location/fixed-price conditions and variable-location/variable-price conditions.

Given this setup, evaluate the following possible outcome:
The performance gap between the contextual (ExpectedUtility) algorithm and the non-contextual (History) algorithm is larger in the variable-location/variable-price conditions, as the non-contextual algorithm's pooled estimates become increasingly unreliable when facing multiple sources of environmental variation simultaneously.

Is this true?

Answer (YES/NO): NO